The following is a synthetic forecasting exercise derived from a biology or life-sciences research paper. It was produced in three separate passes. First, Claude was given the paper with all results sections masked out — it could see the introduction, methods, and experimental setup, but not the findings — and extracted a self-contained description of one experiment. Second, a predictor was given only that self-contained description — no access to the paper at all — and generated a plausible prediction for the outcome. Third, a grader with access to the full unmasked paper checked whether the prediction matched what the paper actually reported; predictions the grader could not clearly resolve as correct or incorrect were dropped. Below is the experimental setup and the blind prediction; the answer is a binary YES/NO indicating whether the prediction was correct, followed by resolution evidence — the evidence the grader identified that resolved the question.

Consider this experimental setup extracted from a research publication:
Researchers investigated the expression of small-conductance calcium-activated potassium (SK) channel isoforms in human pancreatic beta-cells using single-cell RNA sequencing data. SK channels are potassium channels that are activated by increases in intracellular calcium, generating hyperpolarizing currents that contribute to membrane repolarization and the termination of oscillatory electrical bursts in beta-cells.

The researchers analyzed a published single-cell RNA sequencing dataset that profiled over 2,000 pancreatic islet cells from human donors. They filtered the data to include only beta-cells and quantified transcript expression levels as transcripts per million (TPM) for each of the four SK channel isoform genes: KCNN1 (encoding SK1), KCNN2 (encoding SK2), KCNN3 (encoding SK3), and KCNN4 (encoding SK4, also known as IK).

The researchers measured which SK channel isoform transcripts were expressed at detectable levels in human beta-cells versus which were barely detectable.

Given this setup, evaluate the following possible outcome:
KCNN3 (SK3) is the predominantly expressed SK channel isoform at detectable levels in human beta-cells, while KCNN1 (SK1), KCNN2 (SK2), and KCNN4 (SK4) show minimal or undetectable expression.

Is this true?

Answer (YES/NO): YES